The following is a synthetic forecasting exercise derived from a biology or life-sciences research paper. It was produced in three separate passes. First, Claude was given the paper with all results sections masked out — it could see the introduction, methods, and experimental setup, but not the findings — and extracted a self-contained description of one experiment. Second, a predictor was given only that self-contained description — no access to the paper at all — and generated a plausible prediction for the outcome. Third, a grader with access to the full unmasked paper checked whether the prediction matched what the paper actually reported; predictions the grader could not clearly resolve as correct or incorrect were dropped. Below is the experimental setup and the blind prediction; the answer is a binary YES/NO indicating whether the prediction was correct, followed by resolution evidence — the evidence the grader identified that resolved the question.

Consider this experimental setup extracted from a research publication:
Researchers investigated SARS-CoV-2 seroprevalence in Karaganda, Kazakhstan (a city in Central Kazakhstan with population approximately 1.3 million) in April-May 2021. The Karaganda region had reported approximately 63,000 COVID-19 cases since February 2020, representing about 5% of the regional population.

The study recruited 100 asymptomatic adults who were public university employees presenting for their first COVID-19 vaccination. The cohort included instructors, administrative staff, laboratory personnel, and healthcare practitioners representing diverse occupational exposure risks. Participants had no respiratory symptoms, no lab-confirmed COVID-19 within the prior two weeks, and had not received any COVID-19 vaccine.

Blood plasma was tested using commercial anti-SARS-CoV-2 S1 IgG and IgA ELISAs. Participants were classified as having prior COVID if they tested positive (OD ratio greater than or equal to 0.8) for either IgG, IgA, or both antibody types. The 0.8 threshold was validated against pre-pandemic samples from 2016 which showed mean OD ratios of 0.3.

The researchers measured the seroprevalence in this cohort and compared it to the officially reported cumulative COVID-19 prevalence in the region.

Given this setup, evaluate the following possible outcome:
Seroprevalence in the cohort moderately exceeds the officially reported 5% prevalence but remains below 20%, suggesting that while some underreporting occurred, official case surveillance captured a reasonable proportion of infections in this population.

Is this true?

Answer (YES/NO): NO